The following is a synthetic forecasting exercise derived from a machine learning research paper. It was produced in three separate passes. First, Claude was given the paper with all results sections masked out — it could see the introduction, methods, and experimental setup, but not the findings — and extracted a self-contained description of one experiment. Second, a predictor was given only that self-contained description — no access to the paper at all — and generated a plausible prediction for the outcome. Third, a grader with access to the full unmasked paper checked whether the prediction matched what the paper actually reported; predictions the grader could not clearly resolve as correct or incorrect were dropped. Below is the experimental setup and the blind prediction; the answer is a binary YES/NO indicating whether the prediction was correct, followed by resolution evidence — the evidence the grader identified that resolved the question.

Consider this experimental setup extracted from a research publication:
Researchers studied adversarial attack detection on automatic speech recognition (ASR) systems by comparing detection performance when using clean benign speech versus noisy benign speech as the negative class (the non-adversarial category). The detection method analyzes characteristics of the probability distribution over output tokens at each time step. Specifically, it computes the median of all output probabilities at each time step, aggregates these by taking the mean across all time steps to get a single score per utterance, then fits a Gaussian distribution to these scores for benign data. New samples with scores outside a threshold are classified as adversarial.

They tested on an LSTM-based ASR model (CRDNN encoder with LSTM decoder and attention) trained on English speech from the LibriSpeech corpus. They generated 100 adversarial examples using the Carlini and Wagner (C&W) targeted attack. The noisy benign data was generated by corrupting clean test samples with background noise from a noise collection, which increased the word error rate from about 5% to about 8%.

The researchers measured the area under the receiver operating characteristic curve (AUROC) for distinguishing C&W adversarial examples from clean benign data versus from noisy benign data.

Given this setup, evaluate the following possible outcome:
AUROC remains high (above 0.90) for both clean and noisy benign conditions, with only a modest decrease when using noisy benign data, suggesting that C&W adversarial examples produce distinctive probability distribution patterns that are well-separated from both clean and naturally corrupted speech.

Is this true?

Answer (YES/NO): YES